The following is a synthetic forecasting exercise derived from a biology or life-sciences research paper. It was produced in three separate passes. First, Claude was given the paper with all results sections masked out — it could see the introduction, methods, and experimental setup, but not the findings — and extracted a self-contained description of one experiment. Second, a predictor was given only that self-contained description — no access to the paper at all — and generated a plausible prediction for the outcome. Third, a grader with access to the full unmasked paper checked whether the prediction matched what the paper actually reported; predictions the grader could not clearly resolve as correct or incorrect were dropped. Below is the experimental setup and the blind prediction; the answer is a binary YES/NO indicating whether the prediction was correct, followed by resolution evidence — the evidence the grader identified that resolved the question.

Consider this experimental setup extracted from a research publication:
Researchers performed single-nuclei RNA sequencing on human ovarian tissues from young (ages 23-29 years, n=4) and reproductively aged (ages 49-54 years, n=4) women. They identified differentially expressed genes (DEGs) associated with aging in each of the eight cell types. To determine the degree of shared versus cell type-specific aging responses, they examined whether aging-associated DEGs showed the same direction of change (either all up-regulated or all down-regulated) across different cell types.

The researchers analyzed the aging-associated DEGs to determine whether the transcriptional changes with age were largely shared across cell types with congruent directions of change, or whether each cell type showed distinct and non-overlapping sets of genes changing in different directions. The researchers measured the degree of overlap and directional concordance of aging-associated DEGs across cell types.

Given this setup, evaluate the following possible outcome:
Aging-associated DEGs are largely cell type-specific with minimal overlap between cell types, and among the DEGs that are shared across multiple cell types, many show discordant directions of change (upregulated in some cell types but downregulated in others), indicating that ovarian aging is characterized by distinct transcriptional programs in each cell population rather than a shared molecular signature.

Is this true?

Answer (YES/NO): NO